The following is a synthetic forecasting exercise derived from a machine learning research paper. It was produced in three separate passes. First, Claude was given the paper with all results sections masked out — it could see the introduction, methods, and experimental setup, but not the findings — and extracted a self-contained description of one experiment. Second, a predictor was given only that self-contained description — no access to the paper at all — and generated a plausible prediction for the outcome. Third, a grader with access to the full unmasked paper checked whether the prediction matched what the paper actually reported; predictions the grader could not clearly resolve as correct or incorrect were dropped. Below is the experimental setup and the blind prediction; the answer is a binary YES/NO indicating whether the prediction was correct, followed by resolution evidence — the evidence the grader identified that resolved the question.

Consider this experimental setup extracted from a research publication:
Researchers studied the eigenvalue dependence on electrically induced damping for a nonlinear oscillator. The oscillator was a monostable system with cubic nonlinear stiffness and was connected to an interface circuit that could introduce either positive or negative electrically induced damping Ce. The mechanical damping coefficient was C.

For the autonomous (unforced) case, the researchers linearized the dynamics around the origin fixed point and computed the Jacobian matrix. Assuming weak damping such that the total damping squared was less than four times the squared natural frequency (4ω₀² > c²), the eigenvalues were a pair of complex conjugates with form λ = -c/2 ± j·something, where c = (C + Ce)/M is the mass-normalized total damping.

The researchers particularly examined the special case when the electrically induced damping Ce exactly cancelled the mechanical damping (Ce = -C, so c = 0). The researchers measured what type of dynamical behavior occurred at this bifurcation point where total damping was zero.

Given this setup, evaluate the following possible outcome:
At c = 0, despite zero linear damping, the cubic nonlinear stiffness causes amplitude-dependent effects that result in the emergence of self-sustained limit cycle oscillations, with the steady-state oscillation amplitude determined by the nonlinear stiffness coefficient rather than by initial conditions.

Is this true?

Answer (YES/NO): NO